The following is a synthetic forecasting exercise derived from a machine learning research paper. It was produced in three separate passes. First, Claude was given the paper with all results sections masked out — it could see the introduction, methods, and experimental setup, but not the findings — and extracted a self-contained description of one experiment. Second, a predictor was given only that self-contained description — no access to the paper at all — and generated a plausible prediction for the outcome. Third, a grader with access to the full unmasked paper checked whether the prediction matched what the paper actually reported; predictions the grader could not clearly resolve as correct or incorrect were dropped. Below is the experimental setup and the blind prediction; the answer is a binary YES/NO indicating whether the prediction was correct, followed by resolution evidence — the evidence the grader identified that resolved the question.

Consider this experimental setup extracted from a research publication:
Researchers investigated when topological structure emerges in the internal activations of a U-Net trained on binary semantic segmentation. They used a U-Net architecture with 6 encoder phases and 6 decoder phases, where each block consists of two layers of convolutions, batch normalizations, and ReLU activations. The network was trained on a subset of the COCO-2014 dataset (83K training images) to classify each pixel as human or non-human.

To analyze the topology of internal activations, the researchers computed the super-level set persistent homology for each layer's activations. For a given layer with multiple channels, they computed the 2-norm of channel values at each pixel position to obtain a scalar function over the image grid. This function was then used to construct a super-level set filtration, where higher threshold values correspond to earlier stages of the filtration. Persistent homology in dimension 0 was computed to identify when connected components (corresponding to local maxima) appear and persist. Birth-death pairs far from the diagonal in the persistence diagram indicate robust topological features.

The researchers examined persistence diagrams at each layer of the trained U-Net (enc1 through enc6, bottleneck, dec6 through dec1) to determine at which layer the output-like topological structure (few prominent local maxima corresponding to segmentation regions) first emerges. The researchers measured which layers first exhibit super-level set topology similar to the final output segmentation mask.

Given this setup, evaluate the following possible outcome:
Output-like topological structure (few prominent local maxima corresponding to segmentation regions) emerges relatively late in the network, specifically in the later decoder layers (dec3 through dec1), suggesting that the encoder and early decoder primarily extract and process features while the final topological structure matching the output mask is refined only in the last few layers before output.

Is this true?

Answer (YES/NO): NO